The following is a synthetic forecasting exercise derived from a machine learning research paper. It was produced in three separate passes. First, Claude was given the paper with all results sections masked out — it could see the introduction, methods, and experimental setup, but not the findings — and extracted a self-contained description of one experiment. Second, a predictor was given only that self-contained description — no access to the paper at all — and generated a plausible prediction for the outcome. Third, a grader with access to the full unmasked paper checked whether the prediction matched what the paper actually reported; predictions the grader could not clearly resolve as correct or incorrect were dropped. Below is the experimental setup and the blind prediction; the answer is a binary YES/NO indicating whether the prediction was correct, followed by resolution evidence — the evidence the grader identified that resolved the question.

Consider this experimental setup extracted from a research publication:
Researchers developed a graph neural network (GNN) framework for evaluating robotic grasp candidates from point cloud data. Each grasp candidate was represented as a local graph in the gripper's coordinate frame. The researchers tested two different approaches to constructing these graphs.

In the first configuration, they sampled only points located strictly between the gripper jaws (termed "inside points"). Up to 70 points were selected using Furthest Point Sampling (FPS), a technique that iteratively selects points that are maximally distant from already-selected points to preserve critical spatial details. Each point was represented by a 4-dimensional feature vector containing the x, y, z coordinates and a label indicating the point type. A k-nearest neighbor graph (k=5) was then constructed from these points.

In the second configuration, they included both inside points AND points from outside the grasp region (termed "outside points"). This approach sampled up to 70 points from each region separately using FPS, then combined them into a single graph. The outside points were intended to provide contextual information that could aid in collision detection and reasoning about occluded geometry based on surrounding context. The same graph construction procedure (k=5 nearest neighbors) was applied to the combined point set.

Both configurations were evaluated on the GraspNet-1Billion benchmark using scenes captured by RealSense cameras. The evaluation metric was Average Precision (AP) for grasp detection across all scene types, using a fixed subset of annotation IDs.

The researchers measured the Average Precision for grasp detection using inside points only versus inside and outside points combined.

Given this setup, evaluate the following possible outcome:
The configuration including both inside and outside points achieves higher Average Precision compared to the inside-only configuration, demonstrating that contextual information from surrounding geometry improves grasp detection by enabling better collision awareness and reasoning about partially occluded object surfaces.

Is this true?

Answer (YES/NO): YES